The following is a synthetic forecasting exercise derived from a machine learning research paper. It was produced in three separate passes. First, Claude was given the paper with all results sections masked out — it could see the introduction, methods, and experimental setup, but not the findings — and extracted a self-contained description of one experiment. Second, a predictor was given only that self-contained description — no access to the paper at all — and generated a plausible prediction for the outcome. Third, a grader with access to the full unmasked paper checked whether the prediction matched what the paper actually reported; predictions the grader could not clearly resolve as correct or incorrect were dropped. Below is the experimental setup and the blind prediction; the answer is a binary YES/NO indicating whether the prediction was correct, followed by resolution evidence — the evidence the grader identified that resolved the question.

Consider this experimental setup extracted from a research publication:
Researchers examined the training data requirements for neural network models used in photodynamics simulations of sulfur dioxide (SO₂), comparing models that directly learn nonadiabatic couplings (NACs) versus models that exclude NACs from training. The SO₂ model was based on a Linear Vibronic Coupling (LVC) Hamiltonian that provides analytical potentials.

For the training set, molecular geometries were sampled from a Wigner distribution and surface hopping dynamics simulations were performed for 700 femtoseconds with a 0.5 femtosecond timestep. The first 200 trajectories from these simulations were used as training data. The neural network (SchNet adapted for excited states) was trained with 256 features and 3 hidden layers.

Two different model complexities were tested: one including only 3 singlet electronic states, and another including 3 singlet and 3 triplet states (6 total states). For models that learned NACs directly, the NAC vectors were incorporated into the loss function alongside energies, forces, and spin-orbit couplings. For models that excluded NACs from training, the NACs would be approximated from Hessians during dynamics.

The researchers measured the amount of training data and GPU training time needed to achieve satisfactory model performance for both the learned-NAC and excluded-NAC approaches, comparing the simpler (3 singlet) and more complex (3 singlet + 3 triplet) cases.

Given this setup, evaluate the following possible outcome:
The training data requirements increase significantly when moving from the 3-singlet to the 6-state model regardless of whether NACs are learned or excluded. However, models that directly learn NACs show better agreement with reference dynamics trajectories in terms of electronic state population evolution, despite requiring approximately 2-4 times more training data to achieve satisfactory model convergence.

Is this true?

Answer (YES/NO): NO